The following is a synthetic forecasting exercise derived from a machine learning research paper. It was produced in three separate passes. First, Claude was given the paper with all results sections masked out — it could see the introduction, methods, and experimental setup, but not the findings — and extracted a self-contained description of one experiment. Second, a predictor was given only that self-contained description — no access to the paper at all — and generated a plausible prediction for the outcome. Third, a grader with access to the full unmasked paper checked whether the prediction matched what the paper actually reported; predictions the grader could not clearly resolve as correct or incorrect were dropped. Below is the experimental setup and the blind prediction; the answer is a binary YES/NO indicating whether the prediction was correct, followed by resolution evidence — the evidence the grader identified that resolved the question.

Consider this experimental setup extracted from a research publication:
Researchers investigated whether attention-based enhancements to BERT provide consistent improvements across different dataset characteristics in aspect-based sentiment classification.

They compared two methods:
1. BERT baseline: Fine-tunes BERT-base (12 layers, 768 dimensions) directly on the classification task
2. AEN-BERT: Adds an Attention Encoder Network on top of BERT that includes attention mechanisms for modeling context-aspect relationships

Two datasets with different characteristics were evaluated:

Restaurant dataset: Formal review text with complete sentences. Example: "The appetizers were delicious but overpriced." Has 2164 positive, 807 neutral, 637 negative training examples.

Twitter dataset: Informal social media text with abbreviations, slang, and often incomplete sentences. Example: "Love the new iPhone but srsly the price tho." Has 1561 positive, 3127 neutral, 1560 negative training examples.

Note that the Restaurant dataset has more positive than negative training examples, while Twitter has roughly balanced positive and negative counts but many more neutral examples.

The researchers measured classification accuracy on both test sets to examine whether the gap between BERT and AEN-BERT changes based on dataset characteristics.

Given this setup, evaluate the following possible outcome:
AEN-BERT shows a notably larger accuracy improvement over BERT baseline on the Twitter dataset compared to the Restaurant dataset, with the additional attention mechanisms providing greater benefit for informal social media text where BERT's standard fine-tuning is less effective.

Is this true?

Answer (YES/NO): NO